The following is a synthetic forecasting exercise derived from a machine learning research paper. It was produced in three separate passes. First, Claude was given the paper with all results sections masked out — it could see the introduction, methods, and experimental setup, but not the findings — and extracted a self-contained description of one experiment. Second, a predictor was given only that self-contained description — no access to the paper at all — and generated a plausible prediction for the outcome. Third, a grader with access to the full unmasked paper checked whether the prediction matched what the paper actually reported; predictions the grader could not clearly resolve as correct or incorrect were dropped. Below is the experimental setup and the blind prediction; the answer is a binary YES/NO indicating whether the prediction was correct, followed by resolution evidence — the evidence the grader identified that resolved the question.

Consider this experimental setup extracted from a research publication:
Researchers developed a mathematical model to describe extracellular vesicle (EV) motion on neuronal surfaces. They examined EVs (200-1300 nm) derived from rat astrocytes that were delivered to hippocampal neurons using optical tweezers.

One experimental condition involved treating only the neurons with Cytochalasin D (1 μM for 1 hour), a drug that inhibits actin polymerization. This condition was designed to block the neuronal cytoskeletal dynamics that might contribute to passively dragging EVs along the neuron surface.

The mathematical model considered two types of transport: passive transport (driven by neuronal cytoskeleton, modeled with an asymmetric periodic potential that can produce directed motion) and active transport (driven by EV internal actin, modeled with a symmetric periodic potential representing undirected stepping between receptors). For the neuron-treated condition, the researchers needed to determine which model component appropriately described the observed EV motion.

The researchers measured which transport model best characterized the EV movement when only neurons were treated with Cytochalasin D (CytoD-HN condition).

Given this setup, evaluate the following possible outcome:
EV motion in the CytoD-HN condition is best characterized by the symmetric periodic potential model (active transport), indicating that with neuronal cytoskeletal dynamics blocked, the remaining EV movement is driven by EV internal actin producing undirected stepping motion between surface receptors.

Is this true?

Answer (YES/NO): YES